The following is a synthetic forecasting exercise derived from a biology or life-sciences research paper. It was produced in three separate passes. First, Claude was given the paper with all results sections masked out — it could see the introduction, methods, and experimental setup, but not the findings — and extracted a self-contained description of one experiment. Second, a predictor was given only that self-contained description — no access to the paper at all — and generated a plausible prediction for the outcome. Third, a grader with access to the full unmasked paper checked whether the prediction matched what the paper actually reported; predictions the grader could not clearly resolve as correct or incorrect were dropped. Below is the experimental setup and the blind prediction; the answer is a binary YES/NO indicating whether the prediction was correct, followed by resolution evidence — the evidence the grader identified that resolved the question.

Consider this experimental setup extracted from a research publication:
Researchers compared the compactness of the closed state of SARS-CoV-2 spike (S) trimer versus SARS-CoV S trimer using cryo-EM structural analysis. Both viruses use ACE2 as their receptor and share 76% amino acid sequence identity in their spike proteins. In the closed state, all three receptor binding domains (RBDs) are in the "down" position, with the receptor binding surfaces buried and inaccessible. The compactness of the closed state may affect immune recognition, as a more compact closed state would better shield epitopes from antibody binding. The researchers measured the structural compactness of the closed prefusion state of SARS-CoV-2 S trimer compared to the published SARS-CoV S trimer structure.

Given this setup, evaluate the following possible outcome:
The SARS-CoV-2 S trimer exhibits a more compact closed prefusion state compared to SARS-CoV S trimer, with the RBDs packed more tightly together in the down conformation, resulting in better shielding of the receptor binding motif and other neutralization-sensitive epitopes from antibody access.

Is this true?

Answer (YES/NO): YES